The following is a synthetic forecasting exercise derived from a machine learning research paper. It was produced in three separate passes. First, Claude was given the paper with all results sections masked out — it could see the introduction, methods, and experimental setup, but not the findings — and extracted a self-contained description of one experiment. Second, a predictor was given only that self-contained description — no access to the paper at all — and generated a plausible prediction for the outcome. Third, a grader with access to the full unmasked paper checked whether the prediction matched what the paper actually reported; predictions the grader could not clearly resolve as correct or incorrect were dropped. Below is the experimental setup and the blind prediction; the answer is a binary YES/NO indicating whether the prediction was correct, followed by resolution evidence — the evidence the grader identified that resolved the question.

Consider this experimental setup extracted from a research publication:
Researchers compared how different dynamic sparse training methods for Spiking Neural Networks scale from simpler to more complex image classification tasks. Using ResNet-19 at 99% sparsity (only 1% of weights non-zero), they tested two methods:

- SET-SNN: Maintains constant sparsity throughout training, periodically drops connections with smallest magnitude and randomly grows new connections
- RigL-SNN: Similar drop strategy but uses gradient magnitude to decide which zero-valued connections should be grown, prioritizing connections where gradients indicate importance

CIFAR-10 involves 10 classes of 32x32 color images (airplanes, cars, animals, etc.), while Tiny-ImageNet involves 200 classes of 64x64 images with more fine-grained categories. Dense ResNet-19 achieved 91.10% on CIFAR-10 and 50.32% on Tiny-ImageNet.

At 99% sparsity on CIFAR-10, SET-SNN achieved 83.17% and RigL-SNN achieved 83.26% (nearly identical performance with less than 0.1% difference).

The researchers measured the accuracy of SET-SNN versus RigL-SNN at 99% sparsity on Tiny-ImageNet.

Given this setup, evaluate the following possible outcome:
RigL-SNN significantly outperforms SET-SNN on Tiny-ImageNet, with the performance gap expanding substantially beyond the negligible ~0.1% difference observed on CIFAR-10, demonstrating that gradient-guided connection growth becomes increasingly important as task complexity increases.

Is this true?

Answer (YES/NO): NO